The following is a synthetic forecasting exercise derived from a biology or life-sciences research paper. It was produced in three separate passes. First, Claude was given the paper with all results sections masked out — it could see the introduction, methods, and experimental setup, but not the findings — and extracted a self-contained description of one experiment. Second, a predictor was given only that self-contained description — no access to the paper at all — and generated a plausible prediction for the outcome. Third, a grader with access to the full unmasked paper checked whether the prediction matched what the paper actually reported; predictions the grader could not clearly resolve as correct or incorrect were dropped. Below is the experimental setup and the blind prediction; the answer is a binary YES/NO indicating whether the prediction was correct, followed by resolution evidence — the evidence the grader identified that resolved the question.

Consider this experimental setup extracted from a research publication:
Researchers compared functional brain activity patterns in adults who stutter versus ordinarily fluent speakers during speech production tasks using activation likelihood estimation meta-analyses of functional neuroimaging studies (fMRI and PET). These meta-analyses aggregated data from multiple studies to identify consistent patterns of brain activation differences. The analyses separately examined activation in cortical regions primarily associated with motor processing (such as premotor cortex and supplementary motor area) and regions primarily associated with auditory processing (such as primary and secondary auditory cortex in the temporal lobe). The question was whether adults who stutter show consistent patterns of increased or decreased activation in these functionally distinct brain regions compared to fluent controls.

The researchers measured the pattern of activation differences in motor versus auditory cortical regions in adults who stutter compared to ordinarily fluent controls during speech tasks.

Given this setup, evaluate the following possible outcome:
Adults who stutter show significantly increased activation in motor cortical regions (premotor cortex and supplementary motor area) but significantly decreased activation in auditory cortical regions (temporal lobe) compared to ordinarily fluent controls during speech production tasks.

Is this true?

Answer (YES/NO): YES